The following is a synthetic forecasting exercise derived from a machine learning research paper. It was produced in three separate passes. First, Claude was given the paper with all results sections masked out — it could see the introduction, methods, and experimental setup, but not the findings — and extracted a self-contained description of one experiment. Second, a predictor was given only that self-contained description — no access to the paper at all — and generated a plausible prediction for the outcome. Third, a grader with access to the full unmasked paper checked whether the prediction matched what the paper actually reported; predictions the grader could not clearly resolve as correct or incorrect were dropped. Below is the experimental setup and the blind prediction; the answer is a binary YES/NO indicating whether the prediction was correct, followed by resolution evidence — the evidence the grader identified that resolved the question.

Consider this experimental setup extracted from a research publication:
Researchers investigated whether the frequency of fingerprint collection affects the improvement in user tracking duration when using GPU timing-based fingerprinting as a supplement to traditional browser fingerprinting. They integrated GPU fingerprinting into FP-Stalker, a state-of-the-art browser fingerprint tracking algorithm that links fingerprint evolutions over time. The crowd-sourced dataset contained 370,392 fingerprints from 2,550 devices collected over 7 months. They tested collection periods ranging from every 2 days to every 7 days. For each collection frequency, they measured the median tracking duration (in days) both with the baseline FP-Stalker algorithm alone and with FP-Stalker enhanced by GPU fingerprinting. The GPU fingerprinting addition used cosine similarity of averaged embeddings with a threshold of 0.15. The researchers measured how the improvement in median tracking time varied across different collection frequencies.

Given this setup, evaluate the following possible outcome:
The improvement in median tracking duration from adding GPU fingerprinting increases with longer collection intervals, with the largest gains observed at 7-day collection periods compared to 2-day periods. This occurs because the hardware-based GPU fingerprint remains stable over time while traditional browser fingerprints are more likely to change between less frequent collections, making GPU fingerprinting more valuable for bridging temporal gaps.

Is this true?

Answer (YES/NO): NO